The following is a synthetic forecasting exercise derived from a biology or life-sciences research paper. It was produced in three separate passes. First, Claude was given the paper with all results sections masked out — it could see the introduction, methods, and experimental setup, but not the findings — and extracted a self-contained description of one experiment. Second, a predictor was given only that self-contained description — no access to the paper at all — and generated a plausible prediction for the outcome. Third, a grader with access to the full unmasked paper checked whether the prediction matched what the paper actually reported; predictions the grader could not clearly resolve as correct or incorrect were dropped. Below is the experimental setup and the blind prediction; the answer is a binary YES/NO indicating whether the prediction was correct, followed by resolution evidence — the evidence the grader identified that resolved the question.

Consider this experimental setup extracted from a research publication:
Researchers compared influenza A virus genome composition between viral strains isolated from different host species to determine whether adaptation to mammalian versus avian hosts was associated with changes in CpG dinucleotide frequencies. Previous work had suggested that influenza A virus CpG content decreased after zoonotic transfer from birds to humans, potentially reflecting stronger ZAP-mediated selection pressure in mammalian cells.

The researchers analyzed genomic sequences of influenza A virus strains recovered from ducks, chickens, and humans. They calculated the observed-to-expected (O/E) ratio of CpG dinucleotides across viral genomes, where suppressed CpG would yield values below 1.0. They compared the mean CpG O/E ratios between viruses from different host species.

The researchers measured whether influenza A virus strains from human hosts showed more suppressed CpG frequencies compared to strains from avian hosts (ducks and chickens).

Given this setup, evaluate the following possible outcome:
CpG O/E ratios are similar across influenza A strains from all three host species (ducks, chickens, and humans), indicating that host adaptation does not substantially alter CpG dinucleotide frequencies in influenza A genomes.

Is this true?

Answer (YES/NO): YES